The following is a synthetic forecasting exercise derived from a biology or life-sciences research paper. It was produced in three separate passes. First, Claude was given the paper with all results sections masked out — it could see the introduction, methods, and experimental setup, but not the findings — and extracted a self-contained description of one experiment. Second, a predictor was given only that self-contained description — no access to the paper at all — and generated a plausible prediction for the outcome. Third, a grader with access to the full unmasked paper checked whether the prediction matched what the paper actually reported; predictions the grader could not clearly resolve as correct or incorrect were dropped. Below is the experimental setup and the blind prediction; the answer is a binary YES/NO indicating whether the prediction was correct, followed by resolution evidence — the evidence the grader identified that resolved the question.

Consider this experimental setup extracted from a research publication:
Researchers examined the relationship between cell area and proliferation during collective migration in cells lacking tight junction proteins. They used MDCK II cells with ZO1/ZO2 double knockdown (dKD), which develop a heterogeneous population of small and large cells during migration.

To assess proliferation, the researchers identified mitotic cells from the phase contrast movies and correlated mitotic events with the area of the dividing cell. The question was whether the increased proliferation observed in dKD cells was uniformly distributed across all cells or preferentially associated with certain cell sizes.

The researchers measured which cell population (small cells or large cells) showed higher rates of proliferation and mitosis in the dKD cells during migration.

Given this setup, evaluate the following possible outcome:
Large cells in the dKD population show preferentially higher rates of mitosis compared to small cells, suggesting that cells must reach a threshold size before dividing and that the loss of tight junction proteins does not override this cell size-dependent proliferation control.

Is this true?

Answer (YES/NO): YES